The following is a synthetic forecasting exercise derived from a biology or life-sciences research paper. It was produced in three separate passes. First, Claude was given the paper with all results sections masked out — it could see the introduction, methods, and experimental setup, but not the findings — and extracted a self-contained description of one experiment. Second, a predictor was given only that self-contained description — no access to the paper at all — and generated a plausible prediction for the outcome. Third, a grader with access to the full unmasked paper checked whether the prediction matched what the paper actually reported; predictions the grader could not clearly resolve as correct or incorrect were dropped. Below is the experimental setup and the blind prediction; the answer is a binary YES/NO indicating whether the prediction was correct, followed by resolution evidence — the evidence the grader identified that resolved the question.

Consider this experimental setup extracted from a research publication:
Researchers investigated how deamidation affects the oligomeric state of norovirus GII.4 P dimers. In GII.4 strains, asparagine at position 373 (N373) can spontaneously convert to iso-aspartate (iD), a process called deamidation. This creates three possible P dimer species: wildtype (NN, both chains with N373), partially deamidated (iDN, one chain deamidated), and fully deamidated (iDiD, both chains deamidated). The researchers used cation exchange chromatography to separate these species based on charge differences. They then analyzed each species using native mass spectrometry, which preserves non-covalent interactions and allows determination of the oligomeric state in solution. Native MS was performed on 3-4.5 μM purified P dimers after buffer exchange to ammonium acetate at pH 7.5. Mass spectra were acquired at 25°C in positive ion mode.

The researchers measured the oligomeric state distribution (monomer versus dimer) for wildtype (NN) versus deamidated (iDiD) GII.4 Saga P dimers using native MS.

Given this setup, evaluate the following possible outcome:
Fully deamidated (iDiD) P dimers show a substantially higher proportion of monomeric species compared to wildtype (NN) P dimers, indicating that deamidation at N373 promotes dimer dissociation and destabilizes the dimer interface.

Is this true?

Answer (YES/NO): YES